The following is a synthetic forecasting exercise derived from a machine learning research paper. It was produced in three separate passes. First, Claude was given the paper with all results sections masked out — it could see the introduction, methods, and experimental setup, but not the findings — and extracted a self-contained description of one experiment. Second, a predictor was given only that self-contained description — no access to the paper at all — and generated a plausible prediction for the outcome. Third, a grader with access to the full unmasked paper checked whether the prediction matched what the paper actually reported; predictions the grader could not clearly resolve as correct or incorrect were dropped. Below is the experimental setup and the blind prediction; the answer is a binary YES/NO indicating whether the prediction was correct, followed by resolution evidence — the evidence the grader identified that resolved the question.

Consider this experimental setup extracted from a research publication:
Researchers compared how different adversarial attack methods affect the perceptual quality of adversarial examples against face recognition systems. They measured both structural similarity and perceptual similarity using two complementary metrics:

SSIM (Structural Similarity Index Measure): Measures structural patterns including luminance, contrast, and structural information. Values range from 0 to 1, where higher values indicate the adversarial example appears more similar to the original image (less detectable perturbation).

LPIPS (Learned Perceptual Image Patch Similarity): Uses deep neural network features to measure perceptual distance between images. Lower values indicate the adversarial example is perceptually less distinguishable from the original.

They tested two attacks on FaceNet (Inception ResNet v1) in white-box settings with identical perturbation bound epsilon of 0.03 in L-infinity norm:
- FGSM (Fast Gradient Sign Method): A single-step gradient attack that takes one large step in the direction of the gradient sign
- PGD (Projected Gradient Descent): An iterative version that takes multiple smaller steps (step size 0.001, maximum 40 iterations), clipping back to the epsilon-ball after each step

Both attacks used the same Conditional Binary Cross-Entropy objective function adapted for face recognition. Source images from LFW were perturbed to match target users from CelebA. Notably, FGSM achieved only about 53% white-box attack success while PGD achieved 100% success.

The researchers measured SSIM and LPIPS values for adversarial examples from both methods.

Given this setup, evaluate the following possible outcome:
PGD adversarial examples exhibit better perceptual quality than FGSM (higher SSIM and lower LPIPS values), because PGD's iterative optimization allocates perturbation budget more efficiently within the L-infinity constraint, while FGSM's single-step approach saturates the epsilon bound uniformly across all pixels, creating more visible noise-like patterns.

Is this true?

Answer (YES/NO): YES